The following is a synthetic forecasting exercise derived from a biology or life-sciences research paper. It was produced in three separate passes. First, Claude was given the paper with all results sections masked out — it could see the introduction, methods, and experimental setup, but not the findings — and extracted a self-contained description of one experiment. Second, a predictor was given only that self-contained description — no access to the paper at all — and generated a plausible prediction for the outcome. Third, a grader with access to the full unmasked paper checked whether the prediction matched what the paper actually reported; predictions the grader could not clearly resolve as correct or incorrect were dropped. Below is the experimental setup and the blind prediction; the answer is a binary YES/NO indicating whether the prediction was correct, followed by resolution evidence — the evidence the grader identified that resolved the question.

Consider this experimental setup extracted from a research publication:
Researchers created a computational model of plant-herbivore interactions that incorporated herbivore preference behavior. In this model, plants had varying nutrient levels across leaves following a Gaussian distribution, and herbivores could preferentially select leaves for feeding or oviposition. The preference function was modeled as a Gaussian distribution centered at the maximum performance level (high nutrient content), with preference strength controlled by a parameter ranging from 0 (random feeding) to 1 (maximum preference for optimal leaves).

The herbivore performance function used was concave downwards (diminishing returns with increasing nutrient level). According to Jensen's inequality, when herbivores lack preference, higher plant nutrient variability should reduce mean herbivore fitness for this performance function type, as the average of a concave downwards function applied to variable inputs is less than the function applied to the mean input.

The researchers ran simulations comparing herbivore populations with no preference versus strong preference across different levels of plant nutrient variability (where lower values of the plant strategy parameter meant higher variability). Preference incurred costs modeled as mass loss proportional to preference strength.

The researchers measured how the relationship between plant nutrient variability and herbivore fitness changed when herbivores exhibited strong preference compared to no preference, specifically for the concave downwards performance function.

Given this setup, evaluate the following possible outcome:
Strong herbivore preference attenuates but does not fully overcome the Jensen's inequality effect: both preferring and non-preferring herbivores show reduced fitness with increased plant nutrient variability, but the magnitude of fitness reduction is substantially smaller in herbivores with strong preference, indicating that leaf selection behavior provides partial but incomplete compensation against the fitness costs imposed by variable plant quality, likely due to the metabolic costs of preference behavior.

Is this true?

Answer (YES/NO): NO